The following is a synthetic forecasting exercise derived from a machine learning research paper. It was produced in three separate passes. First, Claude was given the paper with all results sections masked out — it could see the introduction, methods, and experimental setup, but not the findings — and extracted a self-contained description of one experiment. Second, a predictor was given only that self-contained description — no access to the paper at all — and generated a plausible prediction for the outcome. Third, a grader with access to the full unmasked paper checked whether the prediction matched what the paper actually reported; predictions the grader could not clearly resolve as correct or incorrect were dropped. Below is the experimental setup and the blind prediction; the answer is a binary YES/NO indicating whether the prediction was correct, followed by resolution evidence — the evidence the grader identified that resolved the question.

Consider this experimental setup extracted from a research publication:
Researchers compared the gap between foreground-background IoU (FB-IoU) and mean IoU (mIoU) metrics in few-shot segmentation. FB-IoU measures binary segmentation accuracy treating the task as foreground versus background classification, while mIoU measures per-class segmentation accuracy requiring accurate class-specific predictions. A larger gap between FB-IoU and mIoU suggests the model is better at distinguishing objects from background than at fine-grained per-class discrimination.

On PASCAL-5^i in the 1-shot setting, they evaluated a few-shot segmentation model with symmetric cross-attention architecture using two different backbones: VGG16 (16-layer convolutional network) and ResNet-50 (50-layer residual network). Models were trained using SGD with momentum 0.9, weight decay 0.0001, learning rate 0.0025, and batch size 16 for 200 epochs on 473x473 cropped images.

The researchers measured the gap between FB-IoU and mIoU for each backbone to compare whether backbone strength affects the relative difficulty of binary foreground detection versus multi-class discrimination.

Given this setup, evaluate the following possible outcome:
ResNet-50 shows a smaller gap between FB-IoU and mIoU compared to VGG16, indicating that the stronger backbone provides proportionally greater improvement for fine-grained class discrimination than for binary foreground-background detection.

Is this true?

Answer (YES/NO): NO